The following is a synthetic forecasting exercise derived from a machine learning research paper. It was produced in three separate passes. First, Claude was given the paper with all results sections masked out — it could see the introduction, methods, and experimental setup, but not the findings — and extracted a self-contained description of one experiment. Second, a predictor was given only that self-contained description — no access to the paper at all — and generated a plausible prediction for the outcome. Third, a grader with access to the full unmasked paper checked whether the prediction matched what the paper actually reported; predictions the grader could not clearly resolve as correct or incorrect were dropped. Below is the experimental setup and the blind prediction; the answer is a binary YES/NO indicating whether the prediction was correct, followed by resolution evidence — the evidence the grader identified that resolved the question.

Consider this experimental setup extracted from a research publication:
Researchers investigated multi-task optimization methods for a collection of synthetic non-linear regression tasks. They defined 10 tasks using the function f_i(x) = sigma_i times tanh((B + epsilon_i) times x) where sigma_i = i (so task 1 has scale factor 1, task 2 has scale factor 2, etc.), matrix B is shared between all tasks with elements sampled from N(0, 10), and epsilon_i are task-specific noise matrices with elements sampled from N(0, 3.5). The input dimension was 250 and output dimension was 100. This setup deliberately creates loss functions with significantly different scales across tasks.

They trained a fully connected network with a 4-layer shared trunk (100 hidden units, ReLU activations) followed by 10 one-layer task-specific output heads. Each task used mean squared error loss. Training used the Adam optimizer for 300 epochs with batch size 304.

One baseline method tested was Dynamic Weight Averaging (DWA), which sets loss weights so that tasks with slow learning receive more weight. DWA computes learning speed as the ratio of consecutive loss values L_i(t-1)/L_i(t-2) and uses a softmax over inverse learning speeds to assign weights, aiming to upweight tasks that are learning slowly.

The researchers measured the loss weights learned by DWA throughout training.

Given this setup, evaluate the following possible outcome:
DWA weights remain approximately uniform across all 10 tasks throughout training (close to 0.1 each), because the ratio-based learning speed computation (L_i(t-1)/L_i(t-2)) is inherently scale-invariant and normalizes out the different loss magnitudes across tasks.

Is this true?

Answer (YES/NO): NO